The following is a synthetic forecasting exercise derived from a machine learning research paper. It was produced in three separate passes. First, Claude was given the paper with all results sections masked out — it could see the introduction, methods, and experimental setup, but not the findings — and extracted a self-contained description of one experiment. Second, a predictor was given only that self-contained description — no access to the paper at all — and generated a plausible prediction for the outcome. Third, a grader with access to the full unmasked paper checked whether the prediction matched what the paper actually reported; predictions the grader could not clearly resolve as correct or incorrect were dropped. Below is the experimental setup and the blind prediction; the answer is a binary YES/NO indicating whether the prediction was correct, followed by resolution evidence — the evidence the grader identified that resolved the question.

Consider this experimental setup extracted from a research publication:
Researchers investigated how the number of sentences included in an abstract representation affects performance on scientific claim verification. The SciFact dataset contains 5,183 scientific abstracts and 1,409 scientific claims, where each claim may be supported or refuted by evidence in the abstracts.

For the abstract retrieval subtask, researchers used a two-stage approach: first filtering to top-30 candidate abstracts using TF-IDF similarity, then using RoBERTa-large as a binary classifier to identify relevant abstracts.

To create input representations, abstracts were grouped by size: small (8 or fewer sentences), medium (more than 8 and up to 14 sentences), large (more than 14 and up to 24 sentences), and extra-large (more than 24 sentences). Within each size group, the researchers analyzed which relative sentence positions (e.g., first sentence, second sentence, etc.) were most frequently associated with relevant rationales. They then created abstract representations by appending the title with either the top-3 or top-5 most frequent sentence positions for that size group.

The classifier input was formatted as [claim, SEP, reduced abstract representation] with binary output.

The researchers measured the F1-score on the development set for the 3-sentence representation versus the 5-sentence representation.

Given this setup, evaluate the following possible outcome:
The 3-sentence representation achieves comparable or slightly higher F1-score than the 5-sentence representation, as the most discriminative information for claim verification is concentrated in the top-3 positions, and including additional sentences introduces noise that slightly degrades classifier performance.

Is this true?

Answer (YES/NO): NO